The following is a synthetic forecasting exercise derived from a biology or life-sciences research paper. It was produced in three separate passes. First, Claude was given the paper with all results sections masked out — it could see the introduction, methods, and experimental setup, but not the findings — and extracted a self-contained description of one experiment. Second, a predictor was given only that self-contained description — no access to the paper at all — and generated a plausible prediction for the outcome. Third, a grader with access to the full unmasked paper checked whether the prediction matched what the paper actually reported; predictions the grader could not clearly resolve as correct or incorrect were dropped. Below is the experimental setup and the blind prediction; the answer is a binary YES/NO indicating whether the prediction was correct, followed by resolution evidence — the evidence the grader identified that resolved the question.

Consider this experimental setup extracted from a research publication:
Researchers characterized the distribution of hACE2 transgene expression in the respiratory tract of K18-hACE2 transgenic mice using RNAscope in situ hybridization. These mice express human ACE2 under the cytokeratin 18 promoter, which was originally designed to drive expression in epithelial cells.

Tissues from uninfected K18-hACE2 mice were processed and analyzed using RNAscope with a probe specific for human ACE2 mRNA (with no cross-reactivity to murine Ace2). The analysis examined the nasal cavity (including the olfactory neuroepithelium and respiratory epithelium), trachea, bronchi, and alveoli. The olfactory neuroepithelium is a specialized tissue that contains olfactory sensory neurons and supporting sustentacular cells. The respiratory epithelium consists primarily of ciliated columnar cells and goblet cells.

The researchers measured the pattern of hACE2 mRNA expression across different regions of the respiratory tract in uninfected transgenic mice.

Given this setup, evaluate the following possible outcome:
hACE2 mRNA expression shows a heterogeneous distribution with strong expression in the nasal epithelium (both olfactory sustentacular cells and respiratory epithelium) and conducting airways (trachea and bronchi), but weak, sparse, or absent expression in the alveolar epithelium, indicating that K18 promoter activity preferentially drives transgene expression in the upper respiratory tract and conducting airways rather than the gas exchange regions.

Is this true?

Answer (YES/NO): NO